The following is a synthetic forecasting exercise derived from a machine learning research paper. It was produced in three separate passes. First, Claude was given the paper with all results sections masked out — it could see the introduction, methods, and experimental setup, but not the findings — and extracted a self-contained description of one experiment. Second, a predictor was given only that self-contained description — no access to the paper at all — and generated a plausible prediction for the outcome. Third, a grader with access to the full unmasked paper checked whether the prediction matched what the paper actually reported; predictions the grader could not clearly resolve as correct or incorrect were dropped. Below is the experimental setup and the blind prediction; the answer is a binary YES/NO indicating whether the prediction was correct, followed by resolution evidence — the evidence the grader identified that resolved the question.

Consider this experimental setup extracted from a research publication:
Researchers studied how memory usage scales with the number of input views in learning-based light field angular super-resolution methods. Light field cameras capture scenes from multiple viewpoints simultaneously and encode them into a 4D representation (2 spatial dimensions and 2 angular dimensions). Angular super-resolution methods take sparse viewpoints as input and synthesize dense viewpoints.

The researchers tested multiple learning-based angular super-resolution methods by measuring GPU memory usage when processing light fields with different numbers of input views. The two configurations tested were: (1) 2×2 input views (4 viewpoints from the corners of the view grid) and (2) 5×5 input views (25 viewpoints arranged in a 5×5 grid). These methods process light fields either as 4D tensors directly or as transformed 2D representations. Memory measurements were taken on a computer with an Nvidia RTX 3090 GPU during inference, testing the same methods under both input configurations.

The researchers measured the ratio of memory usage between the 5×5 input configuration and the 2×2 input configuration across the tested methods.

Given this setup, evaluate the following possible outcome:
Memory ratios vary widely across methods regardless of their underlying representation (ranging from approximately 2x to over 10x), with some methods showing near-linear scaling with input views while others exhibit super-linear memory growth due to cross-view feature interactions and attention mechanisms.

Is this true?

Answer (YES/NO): NO